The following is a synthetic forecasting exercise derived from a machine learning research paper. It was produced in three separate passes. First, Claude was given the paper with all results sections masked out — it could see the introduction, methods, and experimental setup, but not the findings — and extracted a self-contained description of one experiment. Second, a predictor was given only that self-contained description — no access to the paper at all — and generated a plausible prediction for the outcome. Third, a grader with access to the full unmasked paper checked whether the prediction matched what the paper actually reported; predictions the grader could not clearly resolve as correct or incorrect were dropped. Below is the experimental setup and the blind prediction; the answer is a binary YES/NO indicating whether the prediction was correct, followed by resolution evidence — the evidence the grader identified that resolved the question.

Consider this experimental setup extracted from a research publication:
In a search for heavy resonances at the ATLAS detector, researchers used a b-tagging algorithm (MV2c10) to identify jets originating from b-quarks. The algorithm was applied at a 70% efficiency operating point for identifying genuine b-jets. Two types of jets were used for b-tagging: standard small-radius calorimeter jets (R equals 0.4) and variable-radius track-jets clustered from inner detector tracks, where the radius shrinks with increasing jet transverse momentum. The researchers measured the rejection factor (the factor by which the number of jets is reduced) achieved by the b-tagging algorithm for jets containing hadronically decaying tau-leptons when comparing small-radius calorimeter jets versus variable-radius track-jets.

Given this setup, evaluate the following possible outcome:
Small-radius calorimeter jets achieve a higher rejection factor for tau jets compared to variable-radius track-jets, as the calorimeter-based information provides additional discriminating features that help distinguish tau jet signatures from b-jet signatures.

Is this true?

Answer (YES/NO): NO